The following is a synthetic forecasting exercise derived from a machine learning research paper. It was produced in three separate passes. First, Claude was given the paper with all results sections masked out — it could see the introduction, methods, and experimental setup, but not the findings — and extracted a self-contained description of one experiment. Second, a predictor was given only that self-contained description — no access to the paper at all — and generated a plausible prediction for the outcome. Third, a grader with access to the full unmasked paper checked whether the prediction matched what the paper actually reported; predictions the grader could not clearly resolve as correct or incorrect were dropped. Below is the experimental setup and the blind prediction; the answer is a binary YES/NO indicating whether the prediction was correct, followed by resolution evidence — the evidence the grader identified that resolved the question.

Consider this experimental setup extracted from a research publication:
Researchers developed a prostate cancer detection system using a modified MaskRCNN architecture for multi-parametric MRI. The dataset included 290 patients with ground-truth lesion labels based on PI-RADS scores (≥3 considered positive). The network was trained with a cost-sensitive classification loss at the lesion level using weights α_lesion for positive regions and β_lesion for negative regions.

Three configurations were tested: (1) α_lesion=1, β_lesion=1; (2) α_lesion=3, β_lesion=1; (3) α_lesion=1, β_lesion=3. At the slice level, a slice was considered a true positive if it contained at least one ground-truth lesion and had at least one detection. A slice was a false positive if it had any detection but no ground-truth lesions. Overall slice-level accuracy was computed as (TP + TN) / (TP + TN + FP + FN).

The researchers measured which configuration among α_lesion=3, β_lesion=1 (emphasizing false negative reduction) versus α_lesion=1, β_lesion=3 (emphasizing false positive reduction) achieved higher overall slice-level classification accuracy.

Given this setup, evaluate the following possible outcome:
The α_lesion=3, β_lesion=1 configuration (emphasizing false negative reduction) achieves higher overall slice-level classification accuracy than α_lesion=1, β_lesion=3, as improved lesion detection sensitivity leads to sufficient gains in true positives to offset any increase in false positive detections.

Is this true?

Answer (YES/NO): NO